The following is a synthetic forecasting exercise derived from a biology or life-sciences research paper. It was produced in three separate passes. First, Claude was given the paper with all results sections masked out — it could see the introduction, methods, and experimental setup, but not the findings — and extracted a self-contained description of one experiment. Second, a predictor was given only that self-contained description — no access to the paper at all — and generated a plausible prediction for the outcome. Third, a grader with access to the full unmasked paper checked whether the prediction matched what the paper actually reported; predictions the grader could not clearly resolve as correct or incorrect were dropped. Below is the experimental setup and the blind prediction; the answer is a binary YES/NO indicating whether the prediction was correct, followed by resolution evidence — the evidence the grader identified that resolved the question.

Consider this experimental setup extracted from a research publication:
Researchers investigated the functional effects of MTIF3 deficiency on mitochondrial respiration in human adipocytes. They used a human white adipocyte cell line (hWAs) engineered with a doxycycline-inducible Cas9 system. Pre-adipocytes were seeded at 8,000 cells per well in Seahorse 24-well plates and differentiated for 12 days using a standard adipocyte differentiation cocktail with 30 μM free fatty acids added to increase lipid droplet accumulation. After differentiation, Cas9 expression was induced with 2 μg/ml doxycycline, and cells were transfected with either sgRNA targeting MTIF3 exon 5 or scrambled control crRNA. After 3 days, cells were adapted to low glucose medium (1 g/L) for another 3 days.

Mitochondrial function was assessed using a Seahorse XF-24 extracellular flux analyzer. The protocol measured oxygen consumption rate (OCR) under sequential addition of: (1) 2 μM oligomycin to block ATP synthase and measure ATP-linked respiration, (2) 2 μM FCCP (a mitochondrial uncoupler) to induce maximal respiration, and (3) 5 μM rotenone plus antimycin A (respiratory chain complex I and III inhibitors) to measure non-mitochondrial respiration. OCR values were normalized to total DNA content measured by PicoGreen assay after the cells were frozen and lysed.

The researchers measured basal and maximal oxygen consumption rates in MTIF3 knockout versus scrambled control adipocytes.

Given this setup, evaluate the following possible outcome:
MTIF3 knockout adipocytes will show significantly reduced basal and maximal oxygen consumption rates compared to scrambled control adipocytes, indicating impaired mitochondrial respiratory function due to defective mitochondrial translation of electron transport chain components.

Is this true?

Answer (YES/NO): NO